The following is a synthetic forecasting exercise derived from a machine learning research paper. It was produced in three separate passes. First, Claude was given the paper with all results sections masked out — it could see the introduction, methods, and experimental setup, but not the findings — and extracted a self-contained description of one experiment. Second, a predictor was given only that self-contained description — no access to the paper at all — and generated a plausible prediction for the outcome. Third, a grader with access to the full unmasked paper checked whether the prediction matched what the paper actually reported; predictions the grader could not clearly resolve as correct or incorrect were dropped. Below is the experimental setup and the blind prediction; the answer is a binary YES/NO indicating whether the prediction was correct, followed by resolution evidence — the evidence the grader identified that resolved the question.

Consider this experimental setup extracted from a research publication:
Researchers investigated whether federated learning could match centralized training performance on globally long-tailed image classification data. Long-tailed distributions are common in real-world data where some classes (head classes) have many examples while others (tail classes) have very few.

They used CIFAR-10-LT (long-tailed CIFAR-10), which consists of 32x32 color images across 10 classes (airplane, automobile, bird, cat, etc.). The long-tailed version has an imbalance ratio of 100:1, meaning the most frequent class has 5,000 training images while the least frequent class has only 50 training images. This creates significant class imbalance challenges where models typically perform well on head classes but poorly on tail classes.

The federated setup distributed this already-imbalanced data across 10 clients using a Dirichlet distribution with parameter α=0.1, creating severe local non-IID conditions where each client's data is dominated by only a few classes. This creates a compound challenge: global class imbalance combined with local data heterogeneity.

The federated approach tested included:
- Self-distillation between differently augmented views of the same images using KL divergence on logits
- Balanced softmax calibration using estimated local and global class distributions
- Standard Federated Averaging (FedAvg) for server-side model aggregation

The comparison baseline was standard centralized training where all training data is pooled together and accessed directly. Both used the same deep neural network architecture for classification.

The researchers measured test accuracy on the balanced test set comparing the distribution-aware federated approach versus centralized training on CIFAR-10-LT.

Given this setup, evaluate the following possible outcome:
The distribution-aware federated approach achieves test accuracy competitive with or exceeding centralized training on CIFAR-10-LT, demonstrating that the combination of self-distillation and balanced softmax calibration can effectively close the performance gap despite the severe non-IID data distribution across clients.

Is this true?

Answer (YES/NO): YES